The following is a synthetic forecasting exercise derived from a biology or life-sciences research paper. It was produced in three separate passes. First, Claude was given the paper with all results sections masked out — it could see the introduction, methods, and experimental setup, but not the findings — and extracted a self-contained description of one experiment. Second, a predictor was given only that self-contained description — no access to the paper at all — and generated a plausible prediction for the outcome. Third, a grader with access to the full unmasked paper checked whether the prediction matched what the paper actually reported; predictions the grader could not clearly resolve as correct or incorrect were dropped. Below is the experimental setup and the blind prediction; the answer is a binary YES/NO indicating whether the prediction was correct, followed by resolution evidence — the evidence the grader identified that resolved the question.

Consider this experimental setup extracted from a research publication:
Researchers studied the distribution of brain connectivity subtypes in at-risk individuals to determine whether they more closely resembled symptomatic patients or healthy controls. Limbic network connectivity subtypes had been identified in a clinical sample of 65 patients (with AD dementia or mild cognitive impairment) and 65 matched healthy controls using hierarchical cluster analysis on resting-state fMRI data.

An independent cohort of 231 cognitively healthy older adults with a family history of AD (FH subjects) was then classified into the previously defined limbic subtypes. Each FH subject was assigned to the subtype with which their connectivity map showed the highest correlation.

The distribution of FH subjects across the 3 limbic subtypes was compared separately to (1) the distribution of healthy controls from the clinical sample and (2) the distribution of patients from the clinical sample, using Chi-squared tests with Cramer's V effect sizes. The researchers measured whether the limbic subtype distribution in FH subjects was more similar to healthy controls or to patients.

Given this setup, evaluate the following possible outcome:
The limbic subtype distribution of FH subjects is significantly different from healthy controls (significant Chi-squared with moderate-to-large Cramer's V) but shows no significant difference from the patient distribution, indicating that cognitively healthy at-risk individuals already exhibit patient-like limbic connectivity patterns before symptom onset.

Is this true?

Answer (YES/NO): YES